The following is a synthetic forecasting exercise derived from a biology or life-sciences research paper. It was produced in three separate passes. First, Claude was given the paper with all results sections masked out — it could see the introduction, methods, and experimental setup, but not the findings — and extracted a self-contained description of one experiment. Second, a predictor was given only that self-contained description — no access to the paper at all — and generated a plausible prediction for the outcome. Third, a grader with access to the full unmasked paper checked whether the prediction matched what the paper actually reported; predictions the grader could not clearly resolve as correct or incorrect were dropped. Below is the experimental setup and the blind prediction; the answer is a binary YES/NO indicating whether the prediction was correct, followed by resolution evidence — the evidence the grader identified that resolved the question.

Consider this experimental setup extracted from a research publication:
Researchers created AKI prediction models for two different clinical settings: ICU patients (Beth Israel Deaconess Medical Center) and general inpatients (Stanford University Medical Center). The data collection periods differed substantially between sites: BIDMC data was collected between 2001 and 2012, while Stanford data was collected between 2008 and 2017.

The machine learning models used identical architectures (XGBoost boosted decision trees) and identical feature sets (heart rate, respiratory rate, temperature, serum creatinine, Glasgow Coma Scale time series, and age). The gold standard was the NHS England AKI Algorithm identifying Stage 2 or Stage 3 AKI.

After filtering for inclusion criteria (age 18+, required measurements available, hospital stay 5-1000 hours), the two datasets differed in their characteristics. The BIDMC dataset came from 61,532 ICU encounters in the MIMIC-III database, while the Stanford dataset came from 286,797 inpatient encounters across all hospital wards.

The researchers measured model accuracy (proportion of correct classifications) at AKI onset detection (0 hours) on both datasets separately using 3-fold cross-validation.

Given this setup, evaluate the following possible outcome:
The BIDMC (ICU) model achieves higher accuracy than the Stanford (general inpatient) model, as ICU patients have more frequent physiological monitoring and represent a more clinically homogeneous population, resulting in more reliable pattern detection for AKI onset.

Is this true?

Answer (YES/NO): NO